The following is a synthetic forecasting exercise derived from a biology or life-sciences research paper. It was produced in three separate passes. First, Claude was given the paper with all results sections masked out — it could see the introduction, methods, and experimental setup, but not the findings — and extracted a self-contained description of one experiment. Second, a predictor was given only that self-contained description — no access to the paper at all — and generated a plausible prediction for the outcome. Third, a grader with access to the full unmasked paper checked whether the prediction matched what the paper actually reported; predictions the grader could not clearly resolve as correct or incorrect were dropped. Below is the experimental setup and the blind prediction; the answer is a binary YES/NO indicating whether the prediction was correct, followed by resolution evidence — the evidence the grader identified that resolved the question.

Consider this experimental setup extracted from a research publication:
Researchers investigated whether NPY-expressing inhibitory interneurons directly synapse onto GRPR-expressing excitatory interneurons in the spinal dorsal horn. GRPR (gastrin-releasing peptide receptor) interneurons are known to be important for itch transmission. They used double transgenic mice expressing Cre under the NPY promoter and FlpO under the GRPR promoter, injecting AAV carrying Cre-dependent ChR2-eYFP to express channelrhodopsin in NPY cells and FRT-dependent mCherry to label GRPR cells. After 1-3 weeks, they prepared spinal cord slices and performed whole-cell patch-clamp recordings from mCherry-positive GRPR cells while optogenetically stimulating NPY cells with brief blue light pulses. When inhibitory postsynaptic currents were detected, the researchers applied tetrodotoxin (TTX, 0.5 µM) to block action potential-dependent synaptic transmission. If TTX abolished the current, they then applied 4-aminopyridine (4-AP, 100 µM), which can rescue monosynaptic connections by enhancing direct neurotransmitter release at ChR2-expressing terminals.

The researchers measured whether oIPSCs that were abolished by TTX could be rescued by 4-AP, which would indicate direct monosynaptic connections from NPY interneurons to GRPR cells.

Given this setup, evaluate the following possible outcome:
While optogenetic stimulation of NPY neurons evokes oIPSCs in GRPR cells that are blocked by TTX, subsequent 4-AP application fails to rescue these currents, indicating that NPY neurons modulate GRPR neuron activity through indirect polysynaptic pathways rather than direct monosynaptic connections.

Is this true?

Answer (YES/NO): NO